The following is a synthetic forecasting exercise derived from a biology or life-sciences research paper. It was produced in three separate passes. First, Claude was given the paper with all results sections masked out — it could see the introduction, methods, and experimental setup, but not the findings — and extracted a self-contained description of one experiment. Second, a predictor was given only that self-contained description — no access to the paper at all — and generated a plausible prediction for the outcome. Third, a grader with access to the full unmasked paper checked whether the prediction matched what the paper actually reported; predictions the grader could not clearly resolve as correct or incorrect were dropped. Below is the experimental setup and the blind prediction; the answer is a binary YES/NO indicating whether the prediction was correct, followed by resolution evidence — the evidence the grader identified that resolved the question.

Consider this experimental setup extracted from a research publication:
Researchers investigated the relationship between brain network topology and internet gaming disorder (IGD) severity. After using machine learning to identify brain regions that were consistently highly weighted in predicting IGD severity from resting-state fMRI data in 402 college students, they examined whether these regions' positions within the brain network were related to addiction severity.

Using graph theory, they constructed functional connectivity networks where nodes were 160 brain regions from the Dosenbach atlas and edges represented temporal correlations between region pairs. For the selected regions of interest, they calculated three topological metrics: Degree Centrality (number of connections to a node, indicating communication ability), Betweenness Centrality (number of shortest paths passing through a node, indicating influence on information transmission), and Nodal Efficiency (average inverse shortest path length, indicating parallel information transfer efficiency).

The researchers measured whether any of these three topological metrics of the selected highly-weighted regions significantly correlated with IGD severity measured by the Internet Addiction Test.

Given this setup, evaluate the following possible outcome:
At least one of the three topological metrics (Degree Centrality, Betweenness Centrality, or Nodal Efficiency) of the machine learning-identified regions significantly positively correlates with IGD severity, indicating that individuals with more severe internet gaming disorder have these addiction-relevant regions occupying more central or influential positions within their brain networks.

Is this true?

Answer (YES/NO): YES